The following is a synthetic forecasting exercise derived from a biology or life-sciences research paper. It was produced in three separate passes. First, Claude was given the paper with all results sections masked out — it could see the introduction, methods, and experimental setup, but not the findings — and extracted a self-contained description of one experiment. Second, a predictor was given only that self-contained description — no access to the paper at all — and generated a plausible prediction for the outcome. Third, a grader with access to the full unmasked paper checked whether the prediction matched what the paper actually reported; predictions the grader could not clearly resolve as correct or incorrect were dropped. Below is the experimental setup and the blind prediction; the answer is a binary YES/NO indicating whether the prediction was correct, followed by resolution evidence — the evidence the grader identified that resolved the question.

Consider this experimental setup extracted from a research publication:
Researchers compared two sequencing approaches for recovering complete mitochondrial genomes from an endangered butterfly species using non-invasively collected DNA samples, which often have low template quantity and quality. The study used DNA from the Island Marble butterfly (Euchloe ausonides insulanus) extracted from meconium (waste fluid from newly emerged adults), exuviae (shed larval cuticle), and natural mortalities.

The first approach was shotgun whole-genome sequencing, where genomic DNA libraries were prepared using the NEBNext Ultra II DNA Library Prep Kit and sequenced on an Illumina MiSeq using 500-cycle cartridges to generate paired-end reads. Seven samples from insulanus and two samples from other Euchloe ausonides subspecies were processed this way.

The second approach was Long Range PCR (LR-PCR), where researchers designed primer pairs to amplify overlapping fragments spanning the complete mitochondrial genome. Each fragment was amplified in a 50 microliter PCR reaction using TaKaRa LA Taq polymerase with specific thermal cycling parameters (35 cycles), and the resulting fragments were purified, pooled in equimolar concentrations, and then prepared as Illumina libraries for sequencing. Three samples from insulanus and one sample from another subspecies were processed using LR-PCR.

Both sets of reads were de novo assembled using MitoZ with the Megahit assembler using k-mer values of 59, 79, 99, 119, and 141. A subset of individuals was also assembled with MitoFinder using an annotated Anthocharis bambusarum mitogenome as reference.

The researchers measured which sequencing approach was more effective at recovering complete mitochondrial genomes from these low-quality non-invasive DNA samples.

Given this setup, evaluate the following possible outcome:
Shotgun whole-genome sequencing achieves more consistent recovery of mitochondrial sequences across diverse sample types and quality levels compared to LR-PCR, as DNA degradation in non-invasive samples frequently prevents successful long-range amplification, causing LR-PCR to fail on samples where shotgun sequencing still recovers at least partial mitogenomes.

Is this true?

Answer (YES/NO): NO